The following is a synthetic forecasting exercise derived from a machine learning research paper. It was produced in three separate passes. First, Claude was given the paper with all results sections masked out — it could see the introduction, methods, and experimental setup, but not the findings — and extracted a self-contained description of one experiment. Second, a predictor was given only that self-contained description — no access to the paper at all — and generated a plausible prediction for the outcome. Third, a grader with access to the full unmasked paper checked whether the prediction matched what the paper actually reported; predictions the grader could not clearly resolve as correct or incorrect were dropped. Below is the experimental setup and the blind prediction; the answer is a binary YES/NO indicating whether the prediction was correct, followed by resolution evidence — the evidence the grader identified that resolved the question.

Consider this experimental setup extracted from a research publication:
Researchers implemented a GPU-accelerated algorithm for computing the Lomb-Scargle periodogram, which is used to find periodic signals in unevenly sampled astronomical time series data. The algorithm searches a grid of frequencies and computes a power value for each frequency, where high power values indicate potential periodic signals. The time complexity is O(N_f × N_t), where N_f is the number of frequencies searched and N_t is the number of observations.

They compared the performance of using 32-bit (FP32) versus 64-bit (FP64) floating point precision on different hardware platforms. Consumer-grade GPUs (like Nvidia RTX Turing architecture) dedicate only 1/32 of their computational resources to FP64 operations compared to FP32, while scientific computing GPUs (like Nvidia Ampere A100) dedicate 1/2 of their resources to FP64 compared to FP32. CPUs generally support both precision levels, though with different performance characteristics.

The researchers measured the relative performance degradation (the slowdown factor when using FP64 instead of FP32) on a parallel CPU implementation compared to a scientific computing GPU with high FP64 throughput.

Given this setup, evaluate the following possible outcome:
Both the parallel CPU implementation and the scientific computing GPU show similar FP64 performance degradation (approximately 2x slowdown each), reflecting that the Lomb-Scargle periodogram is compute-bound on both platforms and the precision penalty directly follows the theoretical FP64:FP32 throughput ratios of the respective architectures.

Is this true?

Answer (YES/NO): NO